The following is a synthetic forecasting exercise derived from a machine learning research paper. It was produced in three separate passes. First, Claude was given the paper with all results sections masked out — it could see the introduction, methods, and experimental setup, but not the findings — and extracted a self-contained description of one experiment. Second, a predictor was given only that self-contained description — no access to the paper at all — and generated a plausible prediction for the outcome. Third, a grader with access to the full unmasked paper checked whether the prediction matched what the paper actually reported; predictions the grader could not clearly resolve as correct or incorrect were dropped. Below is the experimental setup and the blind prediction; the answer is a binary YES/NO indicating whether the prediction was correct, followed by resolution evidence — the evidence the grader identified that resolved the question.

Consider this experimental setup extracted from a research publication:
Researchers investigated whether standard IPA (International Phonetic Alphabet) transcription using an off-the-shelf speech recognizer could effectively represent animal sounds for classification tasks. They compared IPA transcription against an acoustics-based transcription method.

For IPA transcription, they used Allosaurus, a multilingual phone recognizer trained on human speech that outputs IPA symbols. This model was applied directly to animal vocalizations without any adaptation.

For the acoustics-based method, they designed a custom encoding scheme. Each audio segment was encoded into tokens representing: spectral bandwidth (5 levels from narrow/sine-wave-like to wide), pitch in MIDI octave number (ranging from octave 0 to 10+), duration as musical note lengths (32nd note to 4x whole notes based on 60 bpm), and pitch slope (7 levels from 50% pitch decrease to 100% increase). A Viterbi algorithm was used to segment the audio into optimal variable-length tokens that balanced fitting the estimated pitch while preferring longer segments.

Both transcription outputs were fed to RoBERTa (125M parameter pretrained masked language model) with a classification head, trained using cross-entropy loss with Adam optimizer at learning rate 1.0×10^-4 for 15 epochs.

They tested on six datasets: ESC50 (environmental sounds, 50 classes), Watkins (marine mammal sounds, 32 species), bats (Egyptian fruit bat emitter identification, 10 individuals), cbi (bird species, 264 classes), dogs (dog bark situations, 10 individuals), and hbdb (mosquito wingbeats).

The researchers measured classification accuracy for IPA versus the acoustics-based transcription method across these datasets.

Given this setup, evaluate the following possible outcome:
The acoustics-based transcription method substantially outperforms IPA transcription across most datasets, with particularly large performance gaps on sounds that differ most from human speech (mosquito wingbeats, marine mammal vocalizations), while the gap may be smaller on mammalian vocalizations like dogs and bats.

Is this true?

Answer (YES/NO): YES